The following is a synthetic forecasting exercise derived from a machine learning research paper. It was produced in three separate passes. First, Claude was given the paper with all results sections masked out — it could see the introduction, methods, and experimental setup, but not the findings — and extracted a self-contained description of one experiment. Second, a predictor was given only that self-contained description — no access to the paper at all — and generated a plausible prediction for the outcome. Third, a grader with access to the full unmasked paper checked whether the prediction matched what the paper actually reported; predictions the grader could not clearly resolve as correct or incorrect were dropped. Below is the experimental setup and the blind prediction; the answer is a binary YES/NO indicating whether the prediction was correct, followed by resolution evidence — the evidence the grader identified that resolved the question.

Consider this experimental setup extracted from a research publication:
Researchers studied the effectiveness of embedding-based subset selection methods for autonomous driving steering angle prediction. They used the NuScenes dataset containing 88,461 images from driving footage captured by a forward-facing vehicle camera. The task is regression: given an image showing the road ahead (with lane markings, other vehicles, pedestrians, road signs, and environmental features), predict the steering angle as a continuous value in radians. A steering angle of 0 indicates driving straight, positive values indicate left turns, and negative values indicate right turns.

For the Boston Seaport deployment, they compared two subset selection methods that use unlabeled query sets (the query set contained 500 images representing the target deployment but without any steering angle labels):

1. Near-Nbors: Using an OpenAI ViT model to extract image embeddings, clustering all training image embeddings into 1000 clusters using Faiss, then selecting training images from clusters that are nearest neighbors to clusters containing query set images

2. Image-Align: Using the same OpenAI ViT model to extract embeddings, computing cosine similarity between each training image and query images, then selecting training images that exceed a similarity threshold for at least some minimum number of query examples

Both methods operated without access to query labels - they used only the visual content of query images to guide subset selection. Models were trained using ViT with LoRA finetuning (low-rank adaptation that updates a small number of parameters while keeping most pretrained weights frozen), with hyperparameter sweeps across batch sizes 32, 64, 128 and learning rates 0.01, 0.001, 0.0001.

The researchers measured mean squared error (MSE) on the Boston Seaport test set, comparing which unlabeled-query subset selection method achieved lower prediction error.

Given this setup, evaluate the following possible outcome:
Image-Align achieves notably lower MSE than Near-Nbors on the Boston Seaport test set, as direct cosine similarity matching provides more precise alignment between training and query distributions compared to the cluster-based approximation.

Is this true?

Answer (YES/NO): YES